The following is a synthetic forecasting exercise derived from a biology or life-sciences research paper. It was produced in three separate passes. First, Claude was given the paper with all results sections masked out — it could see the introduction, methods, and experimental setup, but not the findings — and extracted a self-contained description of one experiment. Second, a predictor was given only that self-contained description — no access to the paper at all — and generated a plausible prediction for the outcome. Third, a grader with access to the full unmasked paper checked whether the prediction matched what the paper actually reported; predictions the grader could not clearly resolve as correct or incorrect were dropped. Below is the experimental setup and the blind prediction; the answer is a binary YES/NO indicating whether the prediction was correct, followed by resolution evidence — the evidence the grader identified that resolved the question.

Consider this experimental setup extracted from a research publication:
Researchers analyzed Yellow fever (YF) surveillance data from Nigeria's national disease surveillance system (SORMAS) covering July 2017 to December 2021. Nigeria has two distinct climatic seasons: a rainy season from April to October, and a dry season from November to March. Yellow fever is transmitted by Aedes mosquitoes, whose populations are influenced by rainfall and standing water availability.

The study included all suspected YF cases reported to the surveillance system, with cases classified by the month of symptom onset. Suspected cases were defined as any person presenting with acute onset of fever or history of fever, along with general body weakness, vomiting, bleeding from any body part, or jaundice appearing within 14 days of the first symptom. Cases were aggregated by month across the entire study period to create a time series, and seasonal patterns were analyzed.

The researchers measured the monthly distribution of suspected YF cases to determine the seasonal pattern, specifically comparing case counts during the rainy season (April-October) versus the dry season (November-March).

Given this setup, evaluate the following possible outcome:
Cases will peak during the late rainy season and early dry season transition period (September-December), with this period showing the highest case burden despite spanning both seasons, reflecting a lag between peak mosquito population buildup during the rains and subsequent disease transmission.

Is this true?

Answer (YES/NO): YES